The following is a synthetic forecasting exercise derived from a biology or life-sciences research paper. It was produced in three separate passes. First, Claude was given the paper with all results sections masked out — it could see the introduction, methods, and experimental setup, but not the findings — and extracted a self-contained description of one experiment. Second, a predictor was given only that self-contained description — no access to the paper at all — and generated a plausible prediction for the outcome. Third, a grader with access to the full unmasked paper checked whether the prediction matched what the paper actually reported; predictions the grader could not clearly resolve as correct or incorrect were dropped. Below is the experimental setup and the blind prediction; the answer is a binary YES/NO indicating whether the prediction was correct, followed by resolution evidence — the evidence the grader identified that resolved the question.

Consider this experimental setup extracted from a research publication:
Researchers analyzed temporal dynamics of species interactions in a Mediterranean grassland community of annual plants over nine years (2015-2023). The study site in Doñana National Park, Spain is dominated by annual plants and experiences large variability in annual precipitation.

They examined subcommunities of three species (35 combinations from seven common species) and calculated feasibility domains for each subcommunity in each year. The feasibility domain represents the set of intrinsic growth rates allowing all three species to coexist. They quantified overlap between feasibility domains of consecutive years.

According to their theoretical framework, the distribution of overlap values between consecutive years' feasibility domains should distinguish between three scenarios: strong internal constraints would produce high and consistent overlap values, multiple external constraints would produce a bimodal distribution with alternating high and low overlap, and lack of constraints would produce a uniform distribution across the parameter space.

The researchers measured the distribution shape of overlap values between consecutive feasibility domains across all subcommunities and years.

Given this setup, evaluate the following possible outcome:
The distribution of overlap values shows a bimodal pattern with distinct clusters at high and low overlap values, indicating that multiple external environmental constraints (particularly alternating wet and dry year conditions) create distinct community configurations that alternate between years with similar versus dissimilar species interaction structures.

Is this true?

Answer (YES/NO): NO